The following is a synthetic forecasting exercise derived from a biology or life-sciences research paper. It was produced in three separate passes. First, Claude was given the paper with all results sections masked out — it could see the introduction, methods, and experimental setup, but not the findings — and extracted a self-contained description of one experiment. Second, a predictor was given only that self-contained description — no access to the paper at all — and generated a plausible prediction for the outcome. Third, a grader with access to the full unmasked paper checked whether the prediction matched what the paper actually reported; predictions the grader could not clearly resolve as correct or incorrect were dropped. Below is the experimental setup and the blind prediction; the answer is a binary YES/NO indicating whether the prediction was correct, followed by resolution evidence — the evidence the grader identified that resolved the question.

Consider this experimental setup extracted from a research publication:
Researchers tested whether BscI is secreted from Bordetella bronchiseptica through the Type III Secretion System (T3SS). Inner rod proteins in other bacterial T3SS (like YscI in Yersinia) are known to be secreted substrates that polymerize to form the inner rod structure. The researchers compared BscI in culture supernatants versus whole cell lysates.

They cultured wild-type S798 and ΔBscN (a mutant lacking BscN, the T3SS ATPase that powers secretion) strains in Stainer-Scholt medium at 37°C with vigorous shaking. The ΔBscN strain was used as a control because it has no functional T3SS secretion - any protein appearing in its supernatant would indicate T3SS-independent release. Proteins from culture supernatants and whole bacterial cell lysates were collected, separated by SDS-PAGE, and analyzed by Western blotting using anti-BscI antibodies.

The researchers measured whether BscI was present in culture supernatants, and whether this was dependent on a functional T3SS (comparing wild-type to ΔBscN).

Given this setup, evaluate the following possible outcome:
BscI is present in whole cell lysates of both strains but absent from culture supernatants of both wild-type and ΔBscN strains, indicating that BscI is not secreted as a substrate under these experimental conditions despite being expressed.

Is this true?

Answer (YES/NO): NO